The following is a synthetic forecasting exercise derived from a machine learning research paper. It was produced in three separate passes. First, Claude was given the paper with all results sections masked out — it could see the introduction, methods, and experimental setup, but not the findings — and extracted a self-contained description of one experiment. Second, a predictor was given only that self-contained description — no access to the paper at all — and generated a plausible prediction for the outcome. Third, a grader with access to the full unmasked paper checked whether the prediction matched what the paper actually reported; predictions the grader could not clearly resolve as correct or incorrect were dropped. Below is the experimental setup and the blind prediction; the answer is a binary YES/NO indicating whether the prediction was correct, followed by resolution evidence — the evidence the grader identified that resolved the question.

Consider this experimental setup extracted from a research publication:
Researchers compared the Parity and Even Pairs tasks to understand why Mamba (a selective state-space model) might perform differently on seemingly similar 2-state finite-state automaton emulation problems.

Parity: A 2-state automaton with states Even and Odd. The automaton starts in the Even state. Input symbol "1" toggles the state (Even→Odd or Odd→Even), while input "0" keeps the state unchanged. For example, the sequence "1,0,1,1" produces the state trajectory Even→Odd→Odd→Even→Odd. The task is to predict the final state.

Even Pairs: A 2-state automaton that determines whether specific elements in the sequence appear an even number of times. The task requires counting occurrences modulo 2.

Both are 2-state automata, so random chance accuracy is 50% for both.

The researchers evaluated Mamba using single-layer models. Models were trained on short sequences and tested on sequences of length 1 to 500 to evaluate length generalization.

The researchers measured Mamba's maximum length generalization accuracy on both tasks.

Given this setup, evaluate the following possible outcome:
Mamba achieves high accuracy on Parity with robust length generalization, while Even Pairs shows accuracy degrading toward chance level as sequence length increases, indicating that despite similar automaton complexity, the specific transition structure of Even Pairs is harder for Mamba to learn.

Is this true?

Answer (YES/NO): NO